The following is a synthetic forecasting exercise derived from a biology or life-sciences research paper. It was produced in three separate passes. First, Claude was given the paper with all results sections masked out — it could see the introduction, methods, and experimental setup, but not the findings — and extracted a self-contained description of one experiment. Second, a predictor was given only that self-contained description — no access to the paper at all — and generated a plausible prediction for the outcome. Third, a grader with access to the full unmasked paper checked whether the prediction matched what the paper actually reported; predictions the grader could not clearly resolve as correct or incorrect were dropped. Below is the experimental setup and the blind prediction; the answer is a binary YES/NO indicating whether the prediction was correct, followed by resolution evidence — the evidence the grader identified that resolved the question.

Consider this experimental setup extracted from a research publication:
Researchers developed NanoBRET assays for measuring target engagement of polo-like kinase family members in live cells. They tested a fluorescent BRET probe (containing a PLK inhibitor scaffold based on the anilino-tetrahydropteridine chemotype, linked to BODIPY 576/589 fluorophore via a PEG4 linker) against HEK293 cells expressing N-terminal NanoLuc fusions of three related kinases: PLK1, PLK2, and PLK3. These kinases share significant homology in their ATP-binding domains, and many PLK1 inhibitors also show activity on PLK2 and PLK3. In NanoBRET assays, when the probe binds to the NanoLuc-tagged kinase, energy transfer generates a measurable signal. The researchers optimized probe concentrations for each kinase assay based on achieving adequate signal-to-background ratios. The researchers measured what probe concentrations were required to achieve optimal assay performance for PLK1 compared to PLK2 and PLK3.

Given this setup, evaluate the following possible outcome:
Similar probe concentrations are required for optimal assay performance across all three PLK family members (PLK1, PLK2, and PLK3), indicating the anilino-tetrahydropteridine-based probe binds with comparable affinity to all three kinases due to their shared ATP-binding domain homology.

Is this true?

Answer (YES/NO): NO